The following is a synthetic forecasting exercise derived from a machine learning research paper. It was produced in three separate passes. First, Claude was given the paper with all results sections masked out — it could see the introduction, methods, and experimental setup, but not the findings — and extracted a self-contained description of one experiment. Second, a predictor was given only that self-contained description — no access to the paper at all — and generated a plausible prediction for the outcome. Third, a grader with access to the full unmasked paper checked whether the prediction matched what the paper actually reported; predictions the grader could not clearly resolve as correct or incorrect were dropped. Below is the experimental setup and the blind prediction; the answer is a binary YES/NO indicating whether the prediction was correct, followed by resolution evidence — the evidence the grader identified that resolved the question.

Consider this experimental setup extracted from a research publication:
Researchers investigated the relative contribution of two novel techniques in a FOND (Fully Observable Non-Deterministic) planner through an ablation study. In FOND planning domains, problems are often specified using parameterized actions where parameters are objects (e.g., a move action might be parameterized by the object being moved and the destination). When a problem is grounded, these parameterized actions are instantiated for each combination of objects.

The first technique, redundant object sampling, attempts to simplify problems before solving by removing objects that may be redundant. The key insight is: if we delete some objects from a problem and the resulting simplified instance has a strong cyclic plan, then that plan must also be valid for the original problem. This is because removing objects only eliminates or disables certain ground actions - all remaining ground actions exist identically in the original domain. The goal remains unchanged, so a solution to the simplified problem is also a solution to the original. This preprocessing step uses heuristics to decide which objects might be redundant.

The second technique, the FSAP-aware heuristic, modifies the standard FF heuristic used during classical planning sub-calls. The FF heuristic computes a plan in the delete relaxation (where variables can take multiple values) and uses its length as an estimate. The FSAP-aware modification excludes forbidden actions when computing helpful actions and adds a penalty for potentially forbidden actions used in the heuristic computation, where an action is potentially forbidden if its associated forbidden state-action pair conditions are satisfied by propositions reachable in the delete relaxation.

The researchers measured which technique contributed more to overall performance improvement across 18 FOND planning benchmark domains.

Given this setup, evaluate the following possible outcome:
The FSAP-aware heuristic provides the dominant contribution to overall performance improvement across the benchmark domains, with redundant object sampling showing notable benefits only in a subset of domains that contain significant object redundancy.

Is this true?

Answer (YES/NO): YES